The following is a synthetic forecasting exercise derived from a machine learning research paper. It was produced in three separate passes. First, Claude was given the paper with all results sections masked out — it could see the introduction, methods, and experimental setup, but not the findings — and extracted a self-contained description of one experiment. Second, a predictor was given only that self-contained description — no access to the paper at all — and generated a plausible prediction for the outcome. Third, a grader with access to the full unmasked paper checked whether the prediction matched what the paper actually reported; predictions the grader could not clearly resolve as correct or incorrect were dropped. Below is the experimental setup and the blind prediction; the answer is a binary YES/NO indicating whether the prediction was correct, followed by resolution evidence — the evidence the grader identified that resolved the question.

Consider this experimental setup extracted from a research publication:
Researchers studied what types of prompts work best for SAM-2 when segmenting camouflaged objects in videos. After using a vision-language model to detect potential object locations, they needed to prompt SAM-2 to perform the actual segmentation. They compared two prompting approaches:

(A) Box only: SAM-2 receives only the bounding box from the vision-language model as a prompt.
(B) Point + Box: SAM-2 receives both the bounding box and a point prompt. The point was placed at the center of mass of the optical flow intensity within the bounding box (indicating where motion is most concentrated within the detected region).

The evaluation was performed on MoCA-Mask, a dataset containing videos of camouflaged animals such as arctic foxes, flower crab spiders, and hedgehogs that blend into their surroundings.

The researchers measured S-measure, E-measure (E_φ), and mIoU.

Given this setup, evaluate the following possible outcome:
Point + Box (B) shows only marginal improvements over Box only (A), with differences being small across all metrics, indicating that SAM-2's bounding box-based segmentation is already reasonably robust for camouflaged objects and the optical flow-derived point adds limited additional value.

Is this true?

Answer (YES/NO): YES